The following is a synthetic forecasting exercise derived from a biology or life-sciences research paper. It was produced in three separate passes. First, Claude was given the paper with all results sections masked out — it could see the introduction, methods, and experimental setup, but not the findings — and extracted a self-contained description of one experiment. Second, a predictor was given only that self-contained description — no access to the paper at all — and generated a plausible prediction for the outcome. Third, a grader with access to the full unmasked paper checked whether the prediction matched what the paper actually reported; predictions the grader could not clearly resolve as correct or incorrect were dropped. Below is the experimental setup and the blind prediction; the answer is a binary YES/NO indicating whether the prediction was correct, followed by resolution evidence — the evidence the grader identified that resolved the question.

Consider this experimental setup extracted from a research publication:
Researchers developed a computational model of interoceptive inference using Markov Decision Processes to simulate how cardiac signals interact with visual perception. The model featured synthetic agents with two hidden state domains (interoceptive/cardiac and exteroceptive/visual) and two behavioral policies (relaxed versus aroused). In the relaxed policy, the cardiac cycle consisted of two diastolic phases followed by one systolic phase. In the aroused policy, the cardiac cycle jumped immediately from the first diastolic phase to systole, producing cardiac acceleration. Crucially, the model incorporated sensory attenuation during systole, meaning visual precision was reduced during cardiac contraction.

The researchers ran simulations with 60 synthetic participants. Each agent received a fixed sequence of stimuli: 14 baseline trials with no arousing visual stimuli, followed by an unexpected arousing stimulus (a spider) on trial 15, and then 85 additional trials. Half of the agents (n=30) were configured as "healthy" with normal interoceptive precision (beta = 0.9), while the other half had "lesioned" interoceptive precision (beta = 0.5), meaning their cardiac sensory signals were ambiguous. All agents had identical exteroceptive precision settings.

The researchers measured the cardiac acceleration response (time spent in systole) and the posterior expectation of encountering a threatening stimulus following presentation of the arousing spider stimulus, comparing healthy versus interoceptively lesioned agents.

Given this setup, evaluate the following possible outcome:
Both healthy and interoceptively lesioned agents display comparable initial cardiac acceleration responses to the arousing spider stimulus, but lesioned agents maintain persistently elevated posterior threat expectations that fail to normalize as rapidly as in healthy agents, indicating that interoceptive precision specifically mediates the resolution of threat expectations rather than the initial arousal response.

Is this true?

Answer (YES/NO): NO